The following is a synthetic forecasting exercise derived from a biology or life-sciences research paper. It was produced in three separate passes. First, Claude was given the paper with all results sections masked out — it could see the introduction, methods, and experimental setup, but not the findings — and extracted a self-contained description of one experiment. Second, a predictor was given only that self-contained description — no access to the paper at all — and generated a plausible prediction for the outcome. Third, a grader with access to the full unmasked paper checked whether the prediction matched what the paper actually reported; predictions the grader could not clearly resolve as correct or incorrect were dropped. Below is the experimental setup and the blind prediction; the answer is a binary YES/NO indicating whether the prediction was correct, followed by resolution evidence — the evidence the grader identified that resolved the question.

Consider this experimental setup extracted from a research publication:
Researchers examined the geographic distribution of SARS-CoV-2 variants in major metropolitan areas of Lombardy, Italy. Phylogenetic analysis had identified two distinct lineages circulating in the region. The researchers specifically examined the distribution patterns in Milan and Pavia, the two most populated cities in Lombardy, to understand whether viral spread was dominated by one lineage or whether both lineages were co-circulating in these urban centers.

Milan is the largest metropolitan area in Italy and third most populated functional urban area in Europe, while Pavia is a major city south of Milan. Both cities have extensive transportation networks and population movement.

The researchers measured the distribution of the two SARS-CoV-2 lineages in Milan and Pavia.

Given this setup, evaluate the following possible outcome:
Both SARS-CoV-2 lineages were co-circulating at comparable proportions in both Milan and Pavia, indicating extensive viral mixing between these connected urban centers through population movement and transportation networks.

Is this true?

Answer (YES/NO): YES